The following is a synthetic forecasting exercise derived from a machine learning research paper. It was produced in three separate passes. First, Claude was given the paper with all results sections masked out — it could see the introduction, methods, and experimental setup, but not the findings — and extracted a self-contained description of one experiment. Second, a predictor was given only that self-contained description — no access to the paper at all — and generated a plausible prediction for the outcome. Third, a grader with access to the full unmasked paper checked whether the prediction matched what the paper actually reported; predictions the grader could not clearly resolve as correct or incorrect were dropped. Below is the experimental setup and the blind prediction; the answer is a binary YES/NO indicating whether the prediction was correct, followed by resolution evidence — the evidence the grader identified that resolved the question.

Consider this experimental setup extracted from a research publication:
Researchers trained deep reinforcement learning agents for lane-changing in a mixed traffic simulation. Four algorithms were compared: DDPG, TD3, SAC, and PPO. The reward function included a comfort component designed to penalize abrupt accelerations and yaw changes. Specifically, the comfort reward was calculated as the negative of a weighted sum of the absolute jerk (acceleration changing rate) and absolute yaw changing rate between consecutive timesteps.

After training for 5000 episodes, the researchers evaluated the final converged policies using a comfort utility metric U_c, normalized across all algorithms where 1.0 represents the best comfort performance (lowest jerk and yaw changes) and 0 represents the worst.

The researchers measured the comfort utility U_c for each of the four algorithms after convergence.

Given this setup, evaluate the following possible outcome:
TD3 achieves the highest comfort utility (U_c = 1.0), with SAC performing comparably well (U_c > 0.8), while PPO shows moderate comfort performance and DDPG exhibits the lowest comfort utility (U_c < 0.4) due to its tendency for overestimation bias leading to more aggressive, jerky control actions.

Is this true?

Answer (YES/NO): NO